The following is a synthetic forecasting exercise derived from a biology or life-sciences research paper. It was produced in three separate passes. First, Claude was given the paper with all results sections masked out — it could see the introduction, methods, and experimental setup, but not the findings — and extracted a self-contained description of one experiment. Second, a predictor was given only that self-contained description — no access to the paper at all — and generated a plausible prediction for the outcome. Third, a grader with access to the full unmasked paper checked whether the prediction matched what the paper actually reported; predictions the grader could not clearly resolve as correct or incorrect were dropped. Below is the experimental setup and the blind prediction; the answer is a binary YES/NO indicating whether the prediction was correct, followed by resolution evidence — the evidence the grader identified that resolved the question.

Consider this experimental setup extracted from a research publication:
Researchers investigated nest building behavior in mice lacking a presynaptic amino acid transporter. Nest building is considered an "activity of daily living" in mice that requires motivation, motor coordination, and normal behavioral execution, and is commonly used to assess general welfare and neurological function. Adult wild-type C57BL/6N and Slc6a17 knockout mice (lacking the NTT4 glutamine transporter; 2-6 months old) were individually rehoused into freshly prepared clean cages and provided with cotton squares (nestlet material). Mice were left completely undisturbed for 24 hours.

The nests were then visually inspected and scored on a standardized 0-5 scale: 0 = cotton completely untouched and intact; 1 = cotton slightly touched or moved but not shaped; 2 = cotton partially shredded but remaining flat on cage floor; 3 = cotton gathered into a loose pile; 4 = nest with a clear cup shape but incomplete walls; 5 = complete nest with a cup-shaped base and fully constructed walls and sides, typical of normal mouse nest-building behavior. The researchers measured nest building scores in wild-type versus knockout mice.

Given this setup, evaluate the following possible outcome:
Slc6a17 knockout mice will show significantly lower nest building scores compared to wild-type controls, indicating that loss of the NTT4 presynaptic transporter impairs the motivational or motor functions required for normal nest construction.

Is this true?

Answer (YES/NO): YES